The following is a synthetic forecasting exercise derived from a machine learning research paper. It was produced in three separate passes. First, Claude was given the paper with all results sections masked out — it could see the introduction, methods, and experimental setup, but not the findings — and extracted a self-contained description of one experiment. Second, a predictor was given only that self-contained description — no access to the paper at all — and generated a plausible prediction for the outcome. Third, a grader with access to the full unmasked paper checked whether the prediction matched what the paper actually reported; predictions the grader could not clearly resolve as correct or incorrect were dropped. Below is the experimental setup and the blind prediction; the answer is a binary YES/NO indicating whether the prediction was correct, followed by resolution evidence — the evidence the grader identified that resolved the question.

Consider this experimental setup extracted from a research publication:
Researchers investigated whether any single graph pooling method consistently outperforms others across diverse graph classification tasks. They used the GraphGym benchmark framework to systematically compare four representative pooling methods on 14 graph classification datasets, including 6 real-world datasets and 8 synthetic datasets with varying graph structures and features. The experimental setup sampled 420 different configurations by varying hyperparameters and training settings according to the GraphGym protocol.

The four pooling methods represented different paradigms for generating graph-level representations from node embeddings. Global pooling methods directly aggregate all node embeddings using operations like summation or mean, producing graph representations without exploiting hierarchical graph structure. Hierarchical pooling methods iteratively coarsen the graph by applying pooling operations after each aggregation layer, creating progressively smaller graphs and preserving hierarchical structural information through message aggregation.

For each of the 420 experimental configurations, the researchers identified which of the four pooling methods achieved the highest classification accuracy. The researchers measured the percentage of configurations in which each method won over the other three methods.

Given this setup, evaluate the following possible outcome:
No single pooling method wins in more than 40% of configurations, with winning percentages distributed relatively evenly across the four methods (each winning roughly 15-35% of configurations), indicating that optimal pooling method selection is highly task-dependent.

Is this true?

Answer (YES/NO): YES